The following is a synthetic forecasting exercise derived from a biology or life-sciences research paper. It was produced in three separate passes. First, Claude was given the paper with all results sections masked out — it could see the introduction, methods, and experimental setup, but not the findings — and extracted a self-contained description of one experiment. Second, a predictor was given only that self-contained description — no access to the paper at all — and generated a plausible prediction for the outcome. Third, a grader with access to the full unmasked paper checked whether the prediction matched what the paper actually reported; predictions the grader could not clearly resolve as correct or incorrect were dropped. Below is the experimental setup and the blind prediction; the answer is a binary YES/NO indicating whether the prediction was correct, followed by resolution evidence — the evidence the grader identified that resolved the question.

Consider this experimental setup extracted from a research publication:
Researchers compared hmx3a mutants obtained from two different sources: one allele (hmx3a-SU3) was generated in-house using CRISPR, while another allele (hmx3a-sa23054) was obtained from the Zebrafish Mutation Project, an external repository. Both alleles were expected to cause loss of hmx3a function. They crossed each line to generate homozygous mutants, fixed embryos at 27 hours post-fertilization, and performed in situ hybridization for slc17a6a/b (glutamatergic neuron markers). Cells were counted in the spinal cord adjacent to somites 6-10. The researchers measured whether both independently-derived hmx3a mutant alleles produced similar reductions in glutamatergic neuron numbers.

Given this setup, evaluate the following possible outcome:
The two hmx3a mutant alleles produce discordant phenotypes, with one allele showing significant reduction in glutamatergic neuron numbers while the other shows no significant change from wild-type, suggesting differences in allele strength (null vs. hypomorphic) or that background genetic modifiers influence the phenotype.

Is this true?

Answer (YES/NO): YES